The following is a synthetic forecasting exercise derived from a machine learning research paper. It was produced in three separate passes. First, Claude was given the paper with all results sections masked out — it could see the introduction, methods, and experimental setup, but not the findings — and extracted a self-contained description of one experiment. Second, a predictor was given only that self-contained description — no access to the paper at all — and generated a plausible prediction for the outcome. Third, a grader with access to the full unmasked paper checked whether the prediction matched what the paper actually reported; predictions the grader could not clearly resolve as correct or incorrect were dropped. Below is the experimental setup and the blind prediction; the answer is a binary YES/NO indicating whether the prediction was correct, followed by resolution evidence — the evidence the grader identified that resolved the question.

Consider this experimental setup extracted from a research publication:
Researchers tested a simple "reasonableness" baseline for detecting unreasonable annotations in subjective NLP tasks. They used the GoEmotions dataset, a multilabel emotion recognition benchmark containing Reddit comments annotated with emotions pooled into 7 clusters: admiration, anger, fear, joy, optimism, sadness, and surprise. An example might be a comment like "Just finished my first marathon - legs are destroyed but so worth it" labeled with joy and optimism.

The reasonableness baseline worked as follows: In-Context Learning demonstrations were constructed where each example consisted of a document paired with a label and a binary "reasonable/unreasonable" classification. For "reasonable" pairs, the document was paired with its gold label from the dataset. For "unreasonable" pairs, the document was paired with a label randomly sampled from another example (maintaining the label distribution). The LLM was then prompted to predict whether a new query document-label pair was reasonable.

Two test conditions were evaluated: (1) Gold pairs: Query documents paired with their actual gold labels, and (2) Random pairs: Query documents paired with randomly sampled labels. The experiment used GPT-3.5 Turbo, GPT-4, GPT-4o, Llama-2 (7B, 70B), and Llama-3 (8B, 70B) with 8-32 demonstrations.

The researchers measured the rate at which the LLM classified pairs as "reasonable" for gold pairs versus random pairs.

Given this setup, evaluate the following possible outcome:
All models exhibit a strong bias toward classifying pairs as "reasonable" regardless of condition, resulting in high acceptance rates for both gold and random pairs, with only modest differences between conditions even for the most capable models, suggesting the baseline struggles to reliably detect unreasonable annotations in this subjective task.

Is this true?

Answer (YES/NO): NO